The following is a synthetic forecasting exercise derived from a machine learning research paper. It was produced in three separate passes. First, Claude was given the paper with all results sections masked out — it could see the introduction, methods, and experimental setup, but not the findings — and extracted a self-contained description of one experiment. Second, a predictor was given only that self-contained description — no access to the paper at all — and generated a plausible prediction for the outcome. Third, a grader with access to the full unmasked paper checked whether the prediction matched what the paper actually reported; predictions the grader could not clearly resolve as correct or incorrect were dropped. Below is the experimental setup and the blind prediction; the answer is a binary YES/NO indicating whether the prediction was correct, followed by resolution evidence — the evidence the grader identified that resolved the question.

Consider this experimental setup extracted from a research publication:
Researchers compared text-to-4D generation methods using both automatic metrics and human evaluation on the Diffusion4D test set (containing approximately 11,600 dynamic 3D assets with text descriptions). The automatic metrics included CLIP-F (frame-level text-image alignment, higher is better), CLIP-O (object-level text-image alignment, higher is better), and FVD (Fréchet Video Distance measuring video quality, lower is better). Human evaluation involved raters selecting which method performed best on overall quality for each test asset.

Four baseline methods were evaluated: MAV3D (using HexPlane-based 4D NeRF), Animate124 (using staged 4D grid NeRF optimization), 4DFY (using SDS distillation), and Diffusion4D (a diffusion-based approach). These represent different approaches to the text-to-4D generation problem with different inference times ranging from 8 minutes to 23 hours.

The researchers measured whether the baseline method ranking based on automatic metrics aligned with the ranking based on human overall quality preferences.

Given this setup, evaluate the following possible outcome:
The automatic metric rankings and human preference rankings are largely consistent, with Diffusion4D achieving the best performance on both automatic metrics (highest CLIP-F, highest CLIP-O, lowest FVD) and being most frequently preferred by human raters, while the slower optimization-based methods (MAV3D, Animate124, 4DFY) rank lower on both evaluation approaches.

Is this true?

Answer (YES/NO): YES